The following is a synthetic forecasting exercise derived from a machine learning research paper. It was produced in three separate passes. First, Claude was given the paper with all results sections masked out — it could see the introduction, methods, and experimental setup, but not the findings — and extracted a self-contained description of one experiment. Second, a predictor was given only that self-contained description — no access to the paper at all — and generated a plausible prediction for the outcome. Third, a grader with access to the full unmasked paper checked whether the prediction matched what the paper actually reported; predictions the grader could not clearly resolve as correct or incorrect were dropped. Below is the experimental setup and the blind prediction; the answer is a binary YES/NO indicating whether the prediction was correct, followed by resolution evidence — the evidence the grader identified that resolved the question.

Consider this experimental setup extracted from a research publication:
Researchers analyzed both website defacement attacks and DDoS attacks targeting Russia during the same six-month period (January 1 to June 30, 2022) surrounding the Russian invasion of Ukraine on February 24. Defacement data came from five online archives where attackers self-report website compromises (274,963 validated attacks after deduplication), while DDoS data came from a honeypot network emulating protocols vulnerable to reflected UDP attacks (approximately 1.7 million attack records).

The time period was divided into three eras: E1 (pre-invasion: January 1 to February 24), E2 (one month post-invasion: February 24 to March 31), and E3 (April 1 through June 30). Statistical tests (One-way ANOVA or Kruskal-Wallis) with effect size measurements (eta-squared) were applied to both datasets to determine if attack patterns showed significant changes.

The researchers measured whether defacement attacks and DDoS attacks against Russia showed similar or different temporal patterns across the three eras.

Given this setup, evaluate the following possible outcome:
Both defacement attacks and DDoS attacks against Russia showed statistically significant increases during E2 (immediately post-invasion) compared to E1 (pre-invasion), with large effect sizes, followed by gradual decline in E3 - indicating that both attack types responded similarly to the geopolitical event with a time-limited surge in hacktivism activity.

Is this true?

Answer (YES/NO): NO